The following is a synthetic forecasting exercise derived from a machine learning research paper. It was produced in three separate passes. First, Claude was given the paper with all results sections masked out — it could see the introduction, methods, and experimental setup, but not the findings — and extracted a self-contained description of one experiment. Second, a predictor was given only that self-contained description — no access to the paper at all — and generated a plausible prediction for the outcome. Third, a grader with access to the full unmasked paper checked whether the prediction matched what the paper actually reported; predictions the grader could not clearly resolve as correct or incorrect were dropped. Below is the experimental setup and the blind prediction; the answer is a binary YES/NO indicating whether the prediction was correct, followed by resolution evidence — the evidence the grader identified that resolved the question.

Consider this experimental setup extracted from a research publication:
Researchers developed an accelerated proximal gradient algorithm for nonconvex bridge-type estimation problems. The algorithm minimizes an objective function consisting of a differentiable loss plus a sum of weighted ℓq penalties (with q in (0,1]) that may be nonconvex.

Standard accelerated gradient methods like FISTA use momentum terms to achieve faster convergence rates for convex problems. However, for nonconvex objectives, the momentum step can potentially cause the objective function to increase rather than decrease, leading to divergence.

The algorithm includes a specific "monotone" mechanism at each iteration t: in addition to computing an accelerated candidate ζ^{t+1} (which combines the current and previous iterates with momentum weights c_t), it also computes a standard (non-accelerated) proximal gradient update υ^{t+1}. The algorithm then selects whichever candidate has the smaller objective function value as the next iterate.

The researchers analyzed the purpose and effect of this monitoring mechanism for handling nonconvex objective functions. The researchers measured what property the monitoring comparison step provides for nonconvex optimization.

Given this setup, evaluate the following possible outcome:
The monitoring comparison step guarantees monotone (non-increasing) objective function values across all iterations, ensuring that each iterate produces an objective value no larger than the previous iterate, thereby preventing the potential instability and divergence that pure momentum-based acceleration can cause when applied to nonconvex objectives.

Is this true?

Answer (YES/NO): YES